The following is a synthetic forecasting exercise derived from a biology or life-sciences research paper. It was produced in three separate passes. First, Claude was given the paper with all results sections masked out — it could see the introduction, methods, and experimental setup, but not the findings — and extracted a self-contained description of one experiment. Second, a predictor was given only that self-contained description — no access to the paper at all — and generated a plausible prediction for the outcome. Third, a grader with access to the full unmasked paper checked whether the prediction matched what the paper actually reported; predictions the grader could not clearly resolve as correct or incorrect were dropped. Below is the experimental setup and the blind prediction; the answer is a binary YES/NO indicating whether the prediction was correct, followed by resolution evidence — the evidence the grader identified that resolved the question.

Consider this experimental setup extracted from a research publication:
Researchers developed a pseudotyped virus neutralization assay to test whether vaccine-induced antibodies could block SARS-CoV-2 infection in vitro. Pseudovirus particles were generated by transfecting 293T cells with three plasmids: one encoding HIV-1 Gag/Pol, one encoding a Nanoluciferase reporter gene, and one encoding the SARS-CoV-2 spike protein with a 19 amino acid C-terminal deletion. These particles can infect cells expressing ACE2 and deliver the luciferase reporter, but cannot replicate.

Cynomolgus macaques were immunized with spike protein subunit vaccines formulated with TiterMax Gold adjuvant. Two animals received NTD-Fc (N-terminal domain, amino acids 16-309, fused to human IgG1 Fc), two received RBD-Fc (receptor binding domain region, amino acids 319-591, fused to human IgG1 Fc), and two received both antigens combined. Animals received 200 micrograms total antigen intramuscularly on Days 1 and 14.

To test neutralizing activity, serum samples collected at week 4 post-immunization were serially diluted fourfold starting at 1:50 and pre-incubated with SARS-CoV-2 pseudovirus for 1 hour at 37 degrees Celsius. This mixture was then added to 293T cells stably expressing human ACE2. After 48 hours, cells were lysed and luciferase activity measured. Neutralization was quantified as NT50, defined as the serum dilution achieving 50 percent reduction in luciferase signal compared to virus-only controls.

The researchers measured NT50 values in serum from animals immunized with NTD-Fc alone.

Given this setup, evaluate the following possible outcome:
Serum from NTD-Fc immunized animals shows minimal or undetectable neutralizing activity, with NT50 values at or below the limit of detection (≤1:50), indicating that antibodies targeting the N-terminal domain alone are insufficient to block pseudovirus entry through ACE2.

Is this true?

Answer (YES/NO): YES